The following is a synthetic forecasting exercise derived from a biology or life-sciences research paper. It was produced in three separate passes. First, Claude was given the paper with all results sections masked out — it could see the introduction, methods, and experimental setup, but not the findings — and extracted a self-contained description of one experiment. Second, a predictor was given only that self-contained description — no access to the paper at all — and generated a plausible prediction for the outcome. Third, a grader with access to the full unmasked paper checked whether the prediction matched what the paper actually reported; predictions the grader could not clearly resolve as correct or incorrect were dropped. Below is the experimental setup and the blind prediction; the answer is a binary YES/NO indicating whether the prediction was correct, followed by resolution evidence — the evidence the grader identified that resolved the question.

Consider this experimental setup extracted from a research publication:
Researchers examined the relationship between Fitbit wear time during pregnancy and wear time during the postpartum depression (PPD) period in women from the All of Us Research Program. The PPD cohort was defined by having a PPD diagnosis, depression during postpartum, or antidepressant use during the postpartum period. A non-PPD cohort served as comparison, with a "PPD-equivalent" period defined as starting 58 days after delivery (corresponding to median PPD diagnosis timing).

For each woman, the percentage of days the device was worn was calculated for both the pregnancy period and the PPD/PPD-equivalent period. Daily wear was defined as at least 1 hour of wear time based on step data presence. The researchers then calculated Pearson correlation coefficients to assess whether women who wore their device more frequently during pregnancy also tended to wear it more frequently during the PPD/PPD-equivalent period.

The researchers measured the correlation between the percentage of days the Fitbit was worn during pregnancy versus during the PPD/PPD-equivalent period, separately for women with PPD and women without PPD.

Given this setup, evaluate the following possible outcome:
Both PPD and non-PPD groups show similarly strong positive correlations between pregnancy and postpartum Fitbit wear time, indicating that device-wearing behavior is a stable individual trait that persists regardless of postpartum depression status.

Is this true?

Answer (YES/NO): YES